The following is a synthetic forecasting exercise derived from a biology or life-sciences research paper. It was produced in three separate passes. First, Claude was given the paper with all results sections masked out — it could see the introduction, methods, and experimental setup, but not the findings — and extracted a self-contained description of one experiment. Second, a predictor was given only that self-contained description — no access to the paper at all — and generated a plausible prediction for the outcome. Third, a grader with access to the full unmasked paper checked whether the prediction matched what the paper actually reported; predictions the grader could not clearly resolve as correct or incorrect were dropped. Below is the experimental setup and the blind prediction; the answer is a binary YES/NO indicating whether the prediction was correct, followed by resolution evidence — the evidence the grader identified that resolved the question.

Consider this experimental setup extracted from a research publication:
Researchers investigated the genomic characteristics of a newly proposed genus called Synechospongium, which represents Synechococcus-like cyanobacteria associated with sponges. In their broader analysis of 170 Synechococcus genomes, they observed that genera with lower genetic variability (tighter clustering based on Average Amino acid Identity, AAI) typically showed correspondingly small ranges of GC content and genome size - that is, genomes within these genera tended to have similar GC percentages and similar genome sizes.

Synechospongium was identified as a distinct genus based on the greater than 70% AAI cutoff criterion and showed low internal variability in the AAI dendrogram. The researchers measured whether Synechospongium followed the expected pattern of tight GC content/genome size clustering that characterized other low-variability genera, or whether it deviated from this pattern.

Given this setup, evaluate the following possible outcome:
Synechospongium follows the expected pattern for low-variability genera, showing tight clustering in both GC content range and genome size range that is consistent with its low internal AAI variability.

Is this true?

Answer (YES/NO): NO